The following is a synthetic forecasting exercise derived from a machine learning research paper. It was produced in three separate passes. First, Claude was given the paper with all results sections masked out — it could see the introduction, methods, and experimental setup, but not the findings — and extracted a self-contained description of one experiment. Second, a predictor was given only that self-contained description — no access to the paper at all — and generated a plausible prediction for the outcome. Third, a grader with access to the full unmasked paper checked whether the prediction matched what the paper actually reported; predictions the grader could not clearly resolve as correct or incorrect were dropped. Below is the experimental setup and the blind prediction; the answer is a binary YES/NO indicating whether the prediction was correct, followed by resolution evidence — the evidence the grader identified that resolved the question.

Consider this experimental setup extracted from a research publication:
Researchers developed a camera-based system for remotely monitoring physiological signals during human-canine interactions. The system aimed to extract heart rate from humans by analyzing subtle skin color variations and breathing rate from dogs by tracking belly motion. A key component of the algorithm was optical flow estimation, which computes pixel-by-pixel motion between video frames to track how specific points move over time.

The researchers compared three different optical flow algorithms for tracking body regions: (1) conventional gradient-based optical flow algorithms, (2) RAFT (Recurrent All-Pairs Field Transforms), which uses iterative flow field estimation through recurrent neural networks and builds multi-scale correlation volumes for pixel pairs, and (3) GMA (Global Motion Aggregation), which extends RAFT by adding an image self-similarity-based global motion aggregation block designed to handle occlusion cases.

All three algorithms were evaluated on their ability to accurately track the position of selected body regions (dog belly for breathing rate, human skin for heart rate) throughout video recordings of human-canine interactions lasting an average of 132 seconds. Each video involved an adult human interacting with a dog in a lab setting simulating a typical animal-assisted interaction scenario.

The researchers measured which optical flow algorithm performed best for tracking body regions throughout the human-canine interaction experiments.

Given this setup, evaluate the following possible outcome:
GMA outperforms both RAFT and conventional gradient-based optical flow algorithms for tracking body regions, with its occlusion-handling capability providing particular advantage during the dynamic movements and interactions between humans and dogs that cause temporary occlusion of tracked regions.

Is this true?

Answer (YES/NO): NO